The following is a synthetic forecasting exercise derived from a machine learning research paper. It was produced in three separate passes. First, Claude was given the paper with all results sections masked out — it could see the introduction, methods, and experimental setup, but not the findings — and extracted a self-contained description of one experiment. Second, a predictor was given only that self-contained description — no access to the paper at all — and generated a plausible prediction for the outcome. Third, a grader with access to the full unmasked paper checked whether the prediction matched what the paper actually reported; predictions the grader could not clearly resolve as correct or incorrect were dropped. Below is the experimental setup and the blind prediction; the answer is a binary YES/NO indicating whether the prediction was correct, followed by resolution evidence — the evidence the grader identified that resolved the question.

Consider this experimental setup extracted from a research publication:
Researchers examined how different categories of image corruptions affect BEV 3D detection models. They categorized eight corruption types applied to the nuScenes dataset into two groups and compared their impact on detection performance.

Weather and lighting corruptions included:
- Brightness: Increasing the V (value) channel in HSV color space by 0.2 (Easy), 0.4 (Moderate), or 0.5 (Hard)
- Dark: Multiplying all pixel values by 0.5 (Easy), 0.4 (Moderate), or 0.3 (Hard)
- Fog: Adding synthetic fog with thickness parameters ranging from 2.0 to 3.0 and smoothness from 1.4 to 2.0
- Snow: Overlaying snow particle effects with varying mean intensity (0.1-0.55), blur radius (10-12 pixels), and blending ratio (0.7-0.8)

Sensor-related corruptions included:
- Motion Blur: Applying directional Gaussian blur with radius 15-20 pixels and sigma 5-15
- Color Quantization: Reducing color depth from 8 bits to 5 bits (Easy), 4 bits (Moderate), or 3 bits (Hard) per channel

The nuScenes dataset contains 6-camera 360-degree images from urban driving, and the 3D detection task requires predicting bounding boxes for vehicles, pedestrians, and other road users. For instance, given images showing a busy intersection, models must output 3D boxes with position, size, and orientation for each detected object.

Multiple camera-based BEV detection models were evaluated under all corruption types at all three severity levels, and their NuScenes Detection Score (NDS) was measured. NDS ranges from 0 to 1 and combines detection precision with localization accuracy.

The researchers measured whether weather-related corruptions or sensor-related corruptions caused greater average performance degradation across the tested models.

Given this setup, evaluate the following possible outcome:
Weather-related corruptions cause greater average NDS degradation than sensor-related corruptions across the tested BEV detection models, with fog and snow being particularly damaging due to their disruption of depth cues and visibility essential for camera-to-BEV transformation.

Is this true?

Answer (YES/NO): NO